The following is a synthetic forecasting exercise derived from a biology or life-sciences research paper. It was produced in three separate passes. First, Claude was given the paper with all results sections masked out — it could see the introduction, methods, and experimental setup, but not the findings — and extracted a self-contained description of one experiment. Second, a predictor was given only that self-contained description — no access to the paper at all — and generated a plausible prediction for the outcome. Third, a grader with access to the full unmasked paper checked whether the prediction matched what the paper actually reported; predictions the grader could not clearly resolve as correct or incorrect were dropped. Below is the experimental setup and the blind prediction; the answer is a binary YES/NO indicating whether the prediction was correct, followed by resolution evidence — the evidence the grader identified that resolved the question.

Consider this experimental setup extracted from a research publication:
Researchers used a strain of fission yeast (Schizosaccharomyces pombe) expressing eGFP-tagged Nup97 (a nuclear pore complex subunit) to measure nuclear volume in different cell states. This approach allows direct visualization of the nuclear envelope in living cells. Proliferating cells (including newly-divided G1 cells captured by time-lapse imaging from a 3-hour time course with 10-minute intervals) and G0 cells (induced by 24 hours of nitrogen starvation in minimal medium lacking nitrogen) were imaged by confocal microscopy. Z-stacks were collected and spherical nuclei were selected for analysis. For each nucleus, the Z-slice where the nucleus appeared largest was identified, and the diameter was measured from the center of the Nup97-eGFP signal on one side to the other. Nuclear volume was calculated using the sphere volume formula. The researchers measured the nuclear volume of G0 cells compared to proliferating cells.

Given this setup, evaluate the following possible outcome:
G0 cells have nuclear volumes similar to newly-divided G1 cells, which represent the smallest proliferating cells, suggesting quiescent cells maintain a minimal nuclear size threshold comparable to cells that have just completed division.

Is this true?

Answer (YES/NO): NO